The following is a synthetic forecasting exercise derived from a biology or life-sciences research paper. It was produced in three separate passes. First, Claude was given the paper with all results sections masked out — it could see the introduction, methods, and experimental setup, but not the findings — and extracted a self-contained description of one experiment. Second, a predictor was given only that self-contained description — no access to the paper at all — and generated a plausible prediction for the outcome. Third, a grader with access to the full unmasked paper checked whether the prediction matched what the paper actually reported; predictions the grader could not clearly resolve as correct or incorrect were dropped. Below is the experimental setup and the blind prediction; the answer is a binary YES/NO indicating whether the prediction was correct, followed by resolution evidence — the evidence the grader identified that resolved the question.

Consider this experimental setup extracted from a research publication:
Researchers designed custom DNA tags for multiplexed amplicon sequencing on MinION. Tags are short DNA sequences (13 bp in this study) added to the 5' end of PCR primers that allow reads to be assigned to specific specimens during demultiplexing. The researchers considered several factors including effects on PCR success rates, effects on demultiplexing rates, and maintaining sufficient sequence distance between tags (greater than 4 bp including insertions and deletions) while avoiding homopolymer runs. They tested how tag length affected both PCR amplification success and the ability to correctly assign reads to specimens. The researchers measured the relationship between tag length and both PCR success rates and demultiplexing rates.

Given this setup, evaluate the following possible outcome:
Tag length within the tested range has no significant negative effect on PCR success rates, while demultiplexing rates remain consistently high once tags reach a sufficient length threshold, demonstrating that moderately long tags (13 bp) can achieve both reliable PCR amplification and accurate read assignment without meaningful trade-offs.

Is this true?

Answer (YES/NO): NO